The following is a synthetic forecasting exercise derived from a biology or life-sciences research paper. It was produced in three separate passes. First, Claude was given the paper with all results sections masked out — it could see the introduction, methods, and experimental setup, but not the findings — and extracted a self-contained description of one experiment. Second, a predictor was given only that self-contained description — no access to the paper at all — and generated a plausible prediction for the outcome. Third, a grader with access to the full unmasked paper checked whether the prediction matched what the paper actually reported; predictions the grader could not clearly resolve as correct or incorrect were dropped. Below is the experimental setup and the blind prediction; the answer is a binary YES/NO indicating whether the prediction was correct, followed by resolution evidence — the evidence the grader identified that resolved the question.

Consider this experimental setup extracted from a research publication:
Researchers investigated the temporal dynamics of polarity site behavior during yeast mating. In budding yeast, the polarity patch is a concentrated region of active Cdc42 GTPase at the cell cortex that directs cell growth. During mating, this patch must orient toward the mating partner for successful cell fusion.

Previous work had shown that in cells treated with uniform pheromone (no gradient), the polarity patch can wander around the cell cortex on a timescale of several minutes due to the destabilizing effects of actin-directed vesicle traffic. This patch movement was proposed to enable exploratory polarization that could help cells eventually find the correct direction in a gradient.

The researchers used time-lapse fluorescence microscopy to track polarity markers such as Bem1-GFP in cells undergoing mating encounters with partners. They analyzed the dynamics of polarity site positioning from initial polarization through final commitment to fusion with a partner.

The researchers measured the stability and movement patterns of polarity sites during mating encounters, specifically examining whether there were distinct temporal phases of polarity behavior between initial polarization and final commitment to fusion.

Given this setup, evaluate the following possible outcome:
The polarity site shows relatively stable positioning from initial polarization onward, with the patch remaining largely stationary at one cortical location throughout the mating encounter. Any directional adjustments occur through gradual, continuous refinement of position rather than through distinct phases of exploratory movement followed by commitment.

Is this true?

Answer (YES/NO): NO